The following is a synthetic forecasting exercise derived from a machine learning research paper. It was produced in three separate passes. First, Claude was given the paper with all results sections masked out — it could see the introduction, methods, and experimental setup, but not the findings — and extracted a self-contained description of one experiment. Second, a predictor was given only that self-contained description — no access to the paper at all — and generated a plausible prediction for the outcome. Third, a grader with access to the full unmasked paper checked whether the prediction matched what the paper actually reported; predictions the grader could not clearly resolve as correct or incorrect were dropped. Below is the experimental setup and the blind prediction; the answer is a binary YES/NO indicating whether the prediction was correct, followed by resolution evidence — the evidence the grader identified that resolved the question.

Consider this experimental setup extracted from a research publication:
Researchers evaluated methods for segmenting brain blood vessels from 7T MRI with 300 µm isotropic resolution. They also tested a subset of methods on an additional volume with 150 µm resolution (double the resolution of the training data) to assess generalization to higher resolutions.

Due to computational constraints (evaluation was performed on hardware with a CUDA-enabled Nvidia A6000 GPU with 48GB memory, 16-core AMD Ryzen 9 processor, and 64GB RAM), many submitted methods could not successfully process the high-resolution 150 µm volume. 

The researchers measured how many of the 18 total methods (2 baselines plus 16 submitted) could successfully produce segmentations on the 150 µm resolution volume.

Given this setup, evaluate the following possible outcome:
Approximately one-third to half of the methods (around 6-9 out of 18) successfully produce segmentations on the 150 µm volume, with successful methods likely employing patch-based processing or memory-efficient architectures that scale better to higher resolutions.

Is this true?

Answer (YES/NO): YES